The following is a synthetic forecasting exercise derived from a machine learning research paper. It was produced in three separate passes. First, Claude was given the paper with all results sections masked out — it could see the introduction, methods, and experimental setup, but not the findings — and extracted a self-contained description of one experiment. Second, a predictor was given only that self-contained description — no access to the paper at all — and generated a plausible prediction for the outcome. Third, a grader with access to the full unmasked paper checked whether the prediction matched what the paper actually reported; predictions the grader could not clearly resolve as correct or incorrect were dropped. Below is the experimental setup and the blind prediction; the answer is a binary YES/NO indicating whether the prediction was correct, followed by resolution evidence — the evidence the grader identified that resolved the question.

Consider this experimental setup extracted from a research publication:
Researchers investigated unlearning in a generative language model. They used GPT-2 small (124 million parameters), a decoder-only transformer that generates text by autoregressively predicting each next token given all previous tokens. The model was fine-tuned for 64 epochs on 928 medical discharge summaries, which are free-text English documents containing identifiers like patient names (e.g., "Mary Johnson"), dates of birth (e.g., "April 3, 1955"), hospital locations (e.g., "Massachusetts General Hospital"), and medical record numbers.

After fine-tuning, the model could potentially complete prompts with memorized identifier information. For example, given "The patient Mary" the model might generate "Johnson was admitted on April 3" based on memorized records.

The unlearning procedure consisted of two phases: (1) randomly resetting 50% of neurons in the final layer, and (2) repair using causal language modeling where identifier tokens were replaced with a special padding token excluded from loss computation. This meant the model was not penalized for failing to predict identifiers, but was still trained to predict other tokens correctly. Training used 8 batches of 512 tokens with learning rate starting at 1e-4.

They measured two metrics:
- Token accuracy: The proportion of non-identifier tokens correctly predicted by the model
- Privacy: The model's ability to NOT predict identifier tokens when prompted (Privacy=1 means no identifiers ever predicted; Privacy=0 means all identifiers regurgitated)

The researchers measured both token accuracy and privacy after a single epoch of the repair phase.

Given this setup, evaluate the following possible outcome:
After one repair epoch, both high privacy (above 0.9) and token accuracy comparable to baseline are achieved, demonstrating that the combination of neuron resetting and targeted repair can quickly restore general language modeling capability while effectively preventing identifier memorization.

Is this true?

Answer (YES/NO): NO